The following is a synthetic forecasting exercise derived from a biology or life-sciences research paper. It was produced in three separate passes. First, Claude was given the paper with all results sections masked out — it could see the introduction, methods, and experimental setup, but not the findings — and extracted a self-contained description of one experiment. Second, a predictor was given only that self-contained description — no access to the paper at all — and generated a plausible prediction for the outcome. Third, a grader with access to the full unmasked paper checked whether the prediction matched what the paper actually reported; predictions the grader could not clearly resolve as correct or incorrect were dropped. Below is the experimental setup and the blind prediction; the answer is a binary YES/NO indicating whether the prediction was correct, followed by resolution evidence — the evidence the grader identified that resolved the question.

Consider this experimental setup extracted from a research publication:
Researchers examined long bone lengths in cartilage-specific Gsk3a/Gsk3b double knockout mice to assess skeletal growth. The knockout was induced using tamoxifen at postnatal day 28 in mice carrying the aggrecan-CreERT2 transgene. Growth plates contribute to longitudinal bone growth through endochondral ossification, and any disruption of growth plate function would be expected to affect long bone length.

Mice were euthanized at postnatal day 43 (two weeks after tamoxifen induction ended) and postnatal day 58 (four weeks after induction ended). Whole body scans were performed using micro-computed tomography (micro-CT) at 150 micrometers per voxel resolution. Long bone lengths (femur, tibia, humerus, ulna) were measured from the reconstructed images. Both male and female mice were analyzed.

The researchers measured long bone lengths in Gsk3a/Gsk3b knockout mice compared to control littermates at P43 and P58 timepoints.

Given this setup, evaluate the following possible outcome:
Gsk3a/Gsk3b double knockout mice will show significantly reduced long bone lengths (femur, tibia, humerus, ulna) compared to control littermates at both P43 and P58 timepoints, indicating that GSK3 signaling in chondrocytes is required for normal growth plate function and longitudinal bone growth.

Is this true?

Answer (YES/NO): YES